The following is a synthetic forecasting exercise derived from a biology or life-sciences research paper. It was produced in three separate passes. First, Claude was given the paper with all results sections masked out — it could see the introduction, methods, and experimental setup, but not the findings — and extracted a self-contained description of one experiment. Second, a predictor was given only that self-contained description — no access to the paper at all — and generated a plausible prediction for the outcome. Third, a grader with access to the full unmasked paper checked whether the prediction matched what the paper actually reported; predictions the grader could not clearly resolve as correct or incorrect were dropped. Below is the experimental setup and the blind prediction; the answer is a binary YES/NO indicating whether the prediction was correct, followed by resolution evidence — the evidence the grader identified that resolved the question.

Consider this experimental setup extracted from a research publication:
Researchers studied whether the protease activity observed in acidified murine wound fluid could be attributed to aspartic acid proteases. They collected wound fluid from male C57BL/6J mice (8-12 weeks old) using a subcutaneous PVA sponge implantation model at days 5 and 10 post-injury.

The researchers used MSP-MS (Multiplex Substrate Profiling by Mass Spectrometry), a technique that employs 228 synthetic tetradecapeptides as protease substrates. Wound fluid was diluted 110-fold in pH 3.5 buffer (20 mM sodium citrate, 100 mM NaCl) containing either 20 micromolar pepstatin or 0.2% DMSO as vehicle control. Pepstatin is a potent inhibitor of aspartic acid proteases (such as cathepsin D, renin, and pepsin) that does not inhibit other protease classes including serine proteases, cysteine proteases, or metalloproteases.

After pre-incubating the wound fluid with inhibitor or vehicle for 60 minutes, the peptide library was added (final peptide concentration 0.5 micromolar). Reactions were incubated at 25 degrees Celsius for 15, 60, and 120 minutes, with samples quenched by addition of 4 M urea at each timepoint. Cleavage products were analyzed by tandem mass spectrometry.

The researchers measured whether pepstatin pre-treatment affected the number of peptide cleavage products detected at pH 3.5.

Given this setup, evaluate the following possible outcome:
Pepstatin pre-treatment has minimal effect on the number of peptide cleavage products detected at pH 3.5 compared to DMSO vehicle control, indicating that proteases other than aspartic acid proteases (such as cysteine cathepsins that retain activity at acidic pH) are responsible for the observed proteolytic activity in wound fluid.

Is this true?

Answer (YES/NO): NO